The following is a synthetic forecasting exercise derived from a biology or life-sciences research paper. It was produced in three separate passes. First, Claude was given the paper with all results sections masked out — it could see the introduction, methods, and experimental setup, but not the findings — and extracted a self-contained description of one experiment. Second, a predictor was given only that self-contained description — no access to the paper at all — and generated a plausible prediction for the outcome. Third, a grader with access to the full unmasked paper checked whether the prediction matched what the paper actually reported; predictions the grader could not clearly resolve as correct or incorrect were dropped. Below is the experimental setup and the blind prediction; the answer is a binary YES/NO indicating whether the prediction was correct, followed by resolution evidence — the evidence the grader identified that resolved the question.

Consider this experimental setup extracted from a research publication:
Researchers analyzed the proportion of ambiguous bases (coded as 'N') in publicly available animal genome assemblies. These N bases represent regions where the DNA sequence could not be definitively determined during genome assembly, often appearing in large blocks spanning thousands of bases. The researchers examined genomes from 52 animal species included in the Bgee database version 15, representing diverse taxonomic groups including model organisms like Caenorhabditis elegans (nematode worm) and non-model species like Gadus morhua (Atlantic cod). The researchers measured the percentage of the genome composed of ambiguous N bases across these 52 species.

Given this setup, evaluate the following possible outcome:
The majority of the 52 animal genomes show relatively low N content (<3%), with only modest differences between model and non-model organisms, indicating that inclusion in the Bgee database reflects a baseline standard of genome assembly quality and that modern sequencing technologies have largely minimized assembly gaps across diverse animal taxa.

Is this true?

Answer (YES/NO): NO